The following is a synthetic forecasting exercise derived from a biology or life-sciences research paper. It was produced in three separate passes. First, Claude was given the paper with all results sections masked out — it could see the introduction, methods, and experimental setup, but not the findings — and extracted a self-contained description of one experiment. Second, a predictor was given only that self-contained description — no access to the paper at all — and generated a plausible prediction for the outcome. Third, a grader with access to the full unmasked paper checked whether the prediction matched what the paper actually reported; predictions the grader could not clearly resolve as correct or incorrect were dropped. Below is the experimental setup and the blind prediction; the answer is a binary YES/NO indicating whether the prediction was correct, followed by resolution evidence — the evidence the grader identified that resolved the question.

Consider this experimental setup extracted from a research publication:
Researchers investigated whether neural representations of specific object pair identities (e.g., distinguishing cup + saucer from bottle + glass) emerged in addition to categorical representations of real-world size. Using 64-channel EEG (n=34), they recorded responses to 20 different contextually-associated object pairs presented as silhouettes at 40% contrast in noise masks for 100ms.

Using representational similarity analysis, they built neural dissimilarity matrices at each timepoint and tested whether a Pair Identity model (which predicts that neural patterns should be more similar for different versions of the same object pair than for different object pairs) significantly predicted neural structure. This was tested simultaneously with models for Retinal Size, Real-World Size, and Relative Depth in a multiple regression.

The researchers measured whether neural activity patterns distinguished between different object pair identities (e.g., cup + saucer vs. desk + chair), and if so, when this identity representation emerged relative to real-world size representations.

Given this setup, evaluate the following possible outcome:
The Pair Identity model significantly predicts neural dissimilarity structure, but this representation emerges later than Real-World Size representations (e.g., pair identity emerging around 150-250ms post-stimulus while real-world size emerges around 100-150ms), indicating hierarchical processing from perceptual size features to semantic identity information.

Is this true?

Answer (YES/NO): NO